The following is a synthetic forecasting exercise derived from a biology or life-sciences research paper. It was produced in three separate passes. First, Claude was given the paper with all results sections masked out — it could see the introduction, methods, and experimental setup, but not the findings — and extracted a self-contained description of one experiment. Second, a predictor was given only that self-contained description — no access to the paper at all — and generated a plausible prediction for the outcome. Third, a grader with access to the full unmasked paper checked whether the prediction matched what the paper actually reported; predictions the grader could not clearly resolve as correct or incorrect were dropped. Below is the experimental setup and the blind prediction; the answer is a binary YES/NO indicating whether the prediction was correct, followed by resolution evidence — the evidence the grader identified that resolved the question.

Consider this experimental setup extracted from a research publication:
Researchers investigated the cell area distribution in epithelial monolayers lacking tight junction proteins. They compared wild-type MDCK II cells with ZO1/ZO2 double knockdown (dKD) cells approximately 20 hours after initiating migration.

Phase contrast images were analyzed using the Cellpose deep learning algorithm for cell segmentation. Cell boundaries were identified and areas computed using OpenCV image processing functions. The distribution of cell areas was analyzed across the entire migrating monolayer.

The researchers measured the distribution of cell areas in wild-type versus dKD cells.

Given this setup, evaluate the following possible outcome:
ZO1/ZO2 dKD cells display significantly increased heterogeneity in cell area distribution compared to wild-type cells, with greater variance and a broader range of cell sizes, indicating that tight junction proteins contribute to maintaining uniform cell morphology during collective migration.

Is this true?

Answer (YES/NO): YES